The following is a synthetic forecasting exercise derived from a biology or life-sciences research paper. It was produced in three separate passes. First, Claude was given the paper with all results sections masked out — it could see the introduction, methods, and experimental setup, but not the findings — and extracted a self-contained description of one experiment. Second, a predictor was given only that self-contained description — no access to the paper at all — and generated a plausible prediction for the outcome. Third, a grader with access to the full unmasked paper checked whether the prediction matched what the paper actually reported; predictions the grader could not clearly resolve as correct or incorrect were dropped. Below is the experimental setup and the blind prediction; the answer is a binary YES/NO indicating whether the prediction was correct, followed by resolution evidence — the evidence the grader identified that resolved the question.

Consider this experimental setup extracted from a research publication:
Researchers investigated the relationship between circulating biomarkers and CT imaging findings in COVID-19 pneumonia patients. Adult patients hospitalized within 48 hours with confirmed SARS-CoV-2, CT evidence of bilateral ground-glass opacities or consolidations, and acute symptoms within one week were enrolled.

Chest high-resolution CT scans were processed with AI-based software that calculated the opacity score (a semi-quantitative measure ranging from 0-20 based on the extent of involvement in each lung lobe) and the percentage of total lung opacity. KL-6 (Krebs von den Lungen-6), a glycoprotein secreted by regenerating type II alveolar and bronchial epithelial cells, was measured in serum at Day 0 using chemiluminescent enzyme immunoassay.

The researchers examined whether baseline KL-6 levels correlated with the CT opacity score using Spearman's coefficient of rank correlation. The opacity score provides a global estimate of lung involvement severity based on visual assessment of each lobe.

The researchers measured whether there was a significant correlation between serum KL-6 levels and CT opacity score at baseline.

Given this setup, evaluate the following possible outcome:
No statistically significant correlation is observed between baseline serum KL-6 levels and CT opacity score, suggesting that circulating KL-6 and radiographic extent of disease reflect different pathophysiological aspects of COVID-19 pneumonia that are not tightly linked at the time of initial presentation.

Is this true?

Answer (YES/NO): NO